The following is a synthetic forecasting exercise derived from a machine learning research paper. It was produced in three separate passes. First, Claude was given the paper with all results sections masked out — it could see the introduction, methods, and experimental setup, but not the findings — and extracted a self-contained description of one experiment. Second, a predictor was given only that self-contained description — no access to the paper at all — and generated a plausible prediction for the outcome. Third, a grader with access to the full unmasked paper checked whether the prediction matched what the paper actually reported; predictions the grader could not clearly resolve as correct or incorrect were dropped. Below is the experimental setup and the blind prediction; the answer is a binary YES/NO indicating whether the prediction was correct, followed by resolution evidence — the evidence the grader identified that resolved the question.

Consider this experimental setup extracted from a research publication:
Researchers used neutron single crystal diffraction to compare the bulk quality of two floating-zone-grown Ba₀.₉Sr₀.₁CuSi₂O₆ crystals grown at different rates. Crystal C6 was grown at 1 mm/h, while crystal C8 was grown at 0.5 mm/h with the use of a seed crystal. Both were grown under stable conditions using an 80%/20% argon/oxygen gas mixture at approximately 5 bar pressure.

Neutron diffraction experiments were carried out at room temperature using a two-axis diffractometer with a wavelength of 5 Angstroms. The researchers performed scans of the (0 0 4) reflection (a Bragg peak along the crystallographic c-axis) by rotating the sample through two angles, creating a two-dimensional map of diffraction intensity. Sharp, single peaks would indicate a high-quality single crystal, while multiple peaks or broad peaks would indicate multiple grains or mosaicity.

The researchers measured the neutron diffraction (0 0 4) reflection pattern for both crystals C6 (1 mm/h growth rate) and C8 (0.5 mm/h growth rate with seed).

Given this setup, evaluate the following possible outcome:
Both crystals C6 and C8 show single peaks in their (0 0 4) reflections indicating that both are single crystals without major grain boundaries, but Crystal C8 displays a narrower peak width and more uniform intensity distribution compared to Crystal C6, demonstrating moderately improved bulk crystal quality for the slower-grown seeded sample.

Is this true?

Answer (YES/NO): NO